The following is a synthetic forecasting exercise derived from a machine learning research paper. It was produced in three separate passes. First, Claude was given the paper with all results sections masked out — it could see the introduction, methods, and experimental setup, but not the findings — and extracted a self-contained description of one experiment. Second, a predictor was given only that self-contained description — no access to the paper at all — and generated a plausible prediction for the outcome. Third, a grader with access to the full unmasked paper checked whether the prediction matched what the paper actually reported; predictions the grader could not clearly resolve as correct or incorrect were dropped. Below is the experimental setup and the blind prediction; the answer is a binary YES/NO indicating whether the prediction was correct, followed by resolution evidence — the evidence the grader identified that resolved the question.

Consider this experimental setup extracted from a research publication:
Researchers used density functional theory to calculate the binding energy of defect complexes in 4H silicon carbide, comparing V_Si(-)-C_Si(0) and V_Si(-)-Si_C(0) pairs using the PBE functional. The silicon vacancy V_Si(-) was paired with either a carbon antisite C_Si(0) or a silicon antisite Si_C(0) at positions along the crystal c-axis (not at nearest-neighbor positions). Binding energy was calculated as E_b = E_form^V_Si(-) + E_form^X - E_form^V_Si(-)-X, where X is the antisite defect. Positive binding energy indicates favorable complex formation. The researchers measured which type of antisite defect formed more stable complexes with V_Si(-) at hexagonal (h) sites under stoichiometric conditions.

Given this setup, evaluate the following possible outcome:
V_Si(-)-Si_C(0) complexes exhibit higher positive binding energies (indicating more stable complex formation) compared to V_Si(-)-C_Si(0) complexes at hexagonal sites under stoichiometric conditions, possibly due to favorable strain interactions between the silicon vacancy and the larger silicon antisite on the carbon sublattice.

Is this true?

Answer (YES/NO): NO